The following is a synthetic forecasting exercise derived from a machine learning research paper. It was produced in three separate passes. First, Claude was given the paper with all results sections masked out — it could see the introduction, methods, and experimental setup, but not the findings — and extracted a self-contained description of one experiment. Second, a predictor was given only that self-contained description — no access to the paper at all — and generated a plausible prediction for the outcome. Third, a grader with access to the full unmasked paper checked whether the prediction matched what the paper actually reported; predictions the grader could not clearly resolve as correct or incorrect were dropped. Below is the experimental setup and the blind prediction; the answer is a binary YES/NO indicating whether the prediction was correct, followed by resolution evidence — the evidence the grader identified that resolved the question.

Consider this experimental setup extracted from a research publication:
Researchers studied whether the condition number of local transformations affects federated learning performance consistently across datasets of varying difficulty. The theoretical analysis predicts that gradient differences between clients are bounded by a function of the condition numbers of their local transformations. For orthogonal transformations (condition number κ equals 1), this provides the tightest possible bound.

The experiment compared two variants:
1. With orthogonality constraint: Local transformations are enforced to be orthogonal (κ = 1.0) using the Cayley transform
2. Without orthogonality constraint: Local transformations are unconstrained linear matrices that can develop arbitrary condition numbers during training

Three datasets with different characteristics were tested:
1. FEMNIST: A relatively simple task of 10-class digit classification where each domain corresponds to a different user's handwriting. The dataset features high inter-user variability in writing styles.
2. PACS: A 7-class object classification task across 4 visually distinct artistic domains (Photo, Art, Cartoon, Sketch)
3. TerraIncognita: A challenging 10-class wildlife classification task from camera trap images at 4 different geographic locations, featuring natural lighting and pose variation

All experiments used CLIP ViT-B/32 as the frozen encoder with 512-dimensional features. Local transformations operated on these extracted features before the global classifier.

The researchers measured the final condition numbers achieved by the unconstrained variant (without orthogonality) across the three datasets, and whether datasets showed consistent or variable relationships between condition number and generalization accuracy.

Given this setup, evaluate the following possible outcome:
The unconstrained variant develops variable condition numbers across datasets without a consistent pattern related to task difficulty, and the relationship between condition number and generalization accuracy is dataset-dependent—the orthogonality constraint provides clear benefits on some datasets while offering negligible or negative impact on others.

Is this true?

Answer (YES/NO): YES